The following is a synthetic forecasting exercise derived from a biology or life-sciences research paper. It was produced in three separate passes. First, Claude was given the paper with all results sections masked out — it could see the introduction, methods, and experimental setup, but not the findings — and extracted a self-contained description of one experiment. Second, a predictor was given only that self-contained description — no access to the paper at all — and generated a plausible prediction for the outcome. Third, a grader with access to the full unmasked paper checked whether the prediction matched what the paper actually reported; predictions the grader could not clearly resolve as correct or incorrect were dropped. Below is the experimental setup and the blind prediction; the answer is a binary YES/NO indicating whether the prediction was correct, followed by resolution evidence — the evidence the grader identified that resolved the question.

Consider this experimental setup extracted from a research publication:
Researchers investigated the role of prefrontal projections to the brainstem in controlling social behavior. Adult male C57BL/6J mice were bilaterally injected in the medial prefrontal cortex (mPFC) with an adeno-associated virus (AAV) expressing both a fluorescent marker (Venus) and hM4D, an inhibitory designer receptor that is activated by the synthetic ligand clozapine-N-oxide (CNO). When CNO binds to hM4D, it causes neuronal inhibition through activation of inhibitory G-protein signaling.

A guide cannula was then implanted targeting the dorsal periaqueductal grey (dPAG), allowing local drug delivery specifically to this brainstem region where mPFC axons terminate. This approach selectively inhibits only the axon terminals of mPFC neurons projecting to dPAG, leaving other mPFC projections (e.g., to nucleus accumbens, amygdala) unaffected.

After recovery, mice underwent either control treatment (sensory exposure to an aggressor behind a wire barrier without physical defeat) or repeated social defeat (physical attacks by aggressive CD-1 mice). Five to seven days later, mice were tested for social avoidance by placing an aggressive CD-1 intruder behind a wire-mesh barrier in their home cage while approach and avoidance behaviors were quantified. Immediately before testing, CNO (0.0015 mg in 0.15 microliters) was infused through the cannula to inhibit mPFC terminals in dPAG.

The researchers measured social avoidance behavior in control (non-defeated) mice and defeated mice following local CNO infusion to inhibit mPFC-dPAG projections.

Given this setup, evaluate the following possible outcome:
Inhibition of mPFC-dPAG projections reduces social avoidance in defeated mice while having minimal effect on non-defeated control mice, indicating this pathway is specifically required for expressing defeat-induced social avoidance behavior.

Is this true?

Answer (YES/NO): NO